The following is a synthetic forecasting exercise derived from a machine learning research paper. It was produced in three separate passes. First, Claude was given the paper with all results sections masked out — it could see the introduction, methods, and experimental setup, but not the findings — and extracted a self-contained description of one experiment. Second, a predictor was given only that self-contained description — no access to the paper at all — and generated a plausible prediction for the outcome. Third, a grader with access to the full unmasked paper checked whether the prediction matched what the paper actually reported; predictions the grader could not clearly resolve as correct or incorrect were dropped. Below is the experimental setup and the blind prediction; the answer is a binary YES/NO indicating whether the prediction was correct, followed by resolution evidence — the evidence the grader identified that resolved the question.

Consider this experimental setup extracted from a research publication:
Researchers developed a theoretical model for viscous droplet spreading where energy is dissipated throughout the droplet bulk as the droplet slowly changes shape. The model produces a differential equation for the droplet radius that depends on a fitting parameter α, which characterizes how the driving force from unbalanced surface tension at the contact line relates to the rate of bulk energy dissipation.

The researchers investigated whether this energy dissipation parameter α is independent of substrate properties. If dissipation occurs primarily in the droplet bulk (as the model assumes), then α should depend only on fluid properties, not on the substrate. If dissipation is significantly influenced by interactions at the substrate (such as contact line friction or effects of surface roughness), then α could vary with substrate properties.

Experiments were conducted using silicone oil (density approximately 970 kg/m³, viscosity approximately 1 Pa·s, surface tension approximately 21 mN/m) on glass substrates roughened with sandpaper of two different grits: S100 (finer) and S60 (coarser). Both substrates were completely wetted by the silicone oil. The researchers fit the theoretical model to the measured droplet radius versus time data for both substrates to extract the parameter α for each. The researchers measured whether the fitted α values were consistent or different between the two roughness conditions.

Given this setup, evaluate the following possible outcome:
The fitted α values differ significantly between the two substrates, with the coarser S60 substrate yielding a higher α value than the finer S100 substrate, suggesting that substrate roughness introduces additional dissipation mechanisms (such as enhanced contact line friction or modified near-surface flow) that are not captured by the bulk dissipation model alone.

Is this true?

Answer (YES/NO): NO